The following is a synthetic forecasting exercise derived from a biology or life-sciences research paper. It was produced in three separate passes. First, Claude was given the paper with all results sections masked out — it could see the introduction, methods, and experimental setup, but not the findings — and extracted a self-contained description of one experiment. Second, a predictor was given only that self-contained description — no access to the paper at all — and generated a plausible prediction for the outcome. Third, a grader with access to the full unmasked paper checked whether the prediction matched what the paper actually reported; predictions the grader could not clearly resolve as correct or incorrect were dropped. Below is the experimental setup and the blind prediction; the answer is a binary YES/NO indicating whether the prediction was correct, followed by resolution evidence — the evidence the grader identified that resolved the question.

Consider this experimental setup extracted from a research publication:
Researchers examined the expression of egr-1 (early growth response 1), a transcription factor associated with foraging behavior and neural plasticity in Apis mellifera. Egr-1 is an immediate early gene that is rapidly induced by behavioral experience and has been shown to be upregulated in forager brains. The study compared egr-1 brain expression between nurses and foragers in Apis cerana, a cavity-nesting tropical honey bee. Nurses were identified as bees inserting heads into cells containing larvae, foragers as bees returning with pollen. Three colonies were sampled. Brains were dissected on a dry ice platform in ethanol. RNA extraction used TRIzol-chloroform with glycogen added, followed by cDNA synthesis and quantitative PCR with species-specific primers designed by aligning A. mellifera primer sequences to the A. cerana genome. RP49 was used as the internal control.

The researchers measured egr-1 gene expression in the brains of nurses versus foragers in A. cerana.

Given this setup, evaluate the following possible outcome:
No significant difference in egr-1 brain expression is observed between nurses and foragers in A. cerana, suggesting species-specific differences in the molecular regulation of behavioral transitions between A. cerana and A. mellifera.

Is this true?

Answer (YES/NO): NO